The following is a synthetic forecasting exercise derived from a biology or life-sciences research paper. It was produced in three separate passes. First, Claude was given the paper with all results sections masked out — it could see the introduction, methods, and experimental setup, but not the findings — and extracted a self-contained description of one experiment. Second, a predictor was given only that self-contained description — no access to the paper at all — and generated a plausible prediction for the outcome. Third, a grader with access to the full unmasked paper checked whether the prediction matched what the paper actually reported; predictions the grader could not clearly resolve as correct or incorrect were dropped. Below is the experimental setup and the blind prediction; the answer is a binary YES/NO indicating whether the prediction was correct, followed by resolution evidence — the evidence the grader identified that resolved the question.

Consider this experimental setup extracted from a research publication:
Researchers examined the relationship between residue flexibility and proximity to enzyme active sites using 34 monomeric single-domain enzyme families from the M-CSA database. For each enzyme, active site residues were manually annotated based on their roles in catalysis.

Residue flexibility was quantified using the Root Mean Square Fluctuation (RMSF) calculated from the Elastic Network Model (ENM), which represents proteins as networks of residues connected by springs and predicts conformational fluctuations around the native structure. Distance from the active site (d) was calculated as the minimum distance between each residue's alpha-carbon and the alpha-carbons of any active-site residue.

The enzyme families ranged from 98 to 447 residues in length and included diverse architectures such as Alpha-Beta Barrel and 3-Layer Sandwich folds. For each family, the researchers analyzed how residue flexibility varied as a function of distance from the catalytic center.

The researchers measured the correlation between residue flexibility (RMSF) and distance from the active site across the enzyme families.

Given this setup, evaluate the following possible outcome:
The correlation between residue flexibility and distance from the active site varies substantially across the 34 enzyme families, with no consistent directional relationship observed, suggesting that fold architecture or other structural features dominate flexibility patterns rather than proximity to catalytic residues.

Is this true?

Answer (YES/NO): NO